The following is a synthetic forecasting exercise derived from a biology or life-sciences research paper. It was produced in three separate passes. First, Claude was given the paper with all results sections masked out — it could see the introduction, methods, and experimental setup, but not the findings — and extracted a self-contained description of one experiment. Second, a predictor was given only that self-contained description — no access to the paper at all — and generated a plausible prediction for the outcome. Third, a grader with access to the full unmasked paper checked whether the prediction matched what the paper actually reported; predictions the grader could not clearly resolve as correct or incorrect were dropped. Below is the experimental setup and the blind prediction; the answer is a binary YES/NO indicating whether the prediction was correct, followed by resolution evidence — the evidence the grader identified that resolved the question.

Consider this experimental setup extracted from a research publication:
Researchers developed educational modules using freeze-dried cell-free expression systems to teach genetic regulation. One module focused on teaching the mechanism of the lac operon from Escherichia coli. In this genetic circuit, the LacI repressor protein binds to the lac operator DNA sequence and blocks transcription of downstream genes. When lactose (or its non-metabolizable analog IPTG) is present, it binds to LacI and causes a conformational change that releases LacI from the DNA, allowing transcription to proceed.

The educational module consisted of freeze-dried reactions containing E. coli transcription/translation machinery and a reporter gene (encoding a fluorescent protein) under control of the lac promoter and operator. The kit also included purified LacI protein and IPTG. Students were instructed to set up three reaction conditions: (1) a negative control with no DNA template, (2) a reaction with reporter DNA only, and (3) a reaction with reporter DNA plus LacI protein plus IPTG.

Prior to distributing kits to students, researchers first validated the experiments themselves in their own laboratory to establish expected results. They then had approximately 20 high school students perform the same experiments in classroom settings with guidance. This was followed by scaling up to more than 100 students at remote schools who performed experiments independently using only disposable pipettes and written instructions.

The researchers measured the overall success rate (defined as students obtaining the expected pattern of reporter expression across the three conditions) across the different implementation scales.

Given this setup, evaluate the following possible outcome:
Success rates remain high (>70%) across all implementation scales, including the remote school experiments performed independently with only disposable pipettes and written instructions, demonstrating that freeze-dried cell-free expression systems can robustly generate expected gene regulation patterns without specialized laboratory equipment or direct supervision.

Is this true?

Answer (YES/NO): NO